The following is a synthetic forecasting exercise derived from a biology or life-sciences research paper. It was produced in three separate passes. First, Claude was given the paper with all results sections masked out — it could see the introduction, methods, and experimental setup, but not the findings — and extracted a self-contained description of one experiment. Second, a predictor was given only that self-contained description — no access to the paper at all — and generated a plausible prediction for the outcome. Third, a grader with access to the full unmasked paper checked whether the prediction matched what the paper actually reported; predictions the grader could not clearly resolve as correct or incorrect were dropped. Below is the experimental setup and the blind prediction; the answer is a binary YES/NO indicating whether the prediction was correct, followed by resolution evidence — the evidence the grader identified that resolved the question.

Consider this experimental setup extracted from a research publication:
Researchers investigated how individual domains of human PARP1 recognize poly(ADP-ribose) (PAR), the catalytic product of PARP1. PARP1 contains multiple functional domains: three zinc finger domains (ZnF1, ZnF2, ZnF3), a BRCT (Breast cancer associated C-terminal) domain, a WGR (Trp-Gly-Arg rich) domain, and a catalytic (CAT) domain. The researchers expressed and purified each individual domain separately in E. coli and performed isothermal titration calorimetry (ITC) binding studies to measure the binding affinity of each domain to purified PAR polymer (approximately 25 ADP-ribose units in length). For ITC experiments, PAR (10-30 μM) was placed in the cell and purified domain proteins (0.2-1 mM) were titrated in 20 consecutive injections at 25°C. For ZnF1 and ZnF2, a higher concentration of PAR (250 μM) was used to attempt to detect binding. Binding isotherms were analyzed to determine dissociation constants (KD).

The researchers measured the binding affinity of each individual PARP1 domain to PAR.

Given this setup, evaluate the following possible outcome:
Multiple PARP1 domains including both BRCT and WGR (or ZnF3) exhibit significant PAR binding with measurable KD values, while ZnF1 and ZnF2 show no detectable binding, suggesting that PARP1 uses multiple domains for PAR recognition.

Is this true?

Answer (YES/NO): NO